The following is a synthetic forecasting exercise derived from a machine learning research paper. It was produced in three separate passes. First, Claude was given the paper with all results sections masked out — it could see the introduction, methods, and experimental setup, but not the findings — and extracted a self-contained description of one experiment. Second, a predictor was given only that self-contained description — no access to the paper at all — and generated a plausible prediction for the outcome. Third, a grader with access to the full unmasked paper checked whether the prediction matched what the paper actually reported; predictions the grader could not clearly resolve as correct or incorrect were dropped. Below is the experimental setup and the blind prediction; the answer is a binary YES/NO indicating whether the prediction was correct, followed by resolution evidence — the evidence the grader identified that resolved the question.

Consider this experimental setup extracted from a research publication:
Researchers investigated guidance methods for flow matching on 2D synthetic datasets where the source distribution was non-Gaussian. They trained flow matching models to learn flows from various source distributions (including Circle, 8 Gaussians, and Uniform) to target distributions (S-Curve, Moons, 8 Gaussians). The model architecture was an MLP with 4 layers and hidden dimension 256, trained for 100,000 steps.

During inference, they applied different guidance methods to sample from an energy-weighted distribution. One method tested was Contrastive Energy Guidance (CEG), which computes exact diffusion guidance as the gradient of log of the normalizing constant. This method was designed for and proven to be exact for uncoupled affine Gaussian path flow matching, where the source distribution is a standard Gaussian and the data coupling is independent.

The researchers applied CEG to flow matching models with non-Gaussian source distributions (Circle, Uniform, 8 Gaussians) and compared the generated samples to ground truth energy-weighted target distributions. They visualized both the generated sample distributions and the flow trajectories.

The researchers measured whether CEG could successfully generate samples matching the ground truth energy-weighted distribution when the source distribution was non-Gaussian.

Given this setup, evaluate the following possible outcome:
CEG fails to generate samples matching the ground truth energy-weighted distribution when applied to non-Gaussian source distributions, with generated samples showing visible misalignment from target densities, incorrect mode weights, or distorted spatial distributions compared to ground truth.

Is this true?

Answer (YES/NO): YES